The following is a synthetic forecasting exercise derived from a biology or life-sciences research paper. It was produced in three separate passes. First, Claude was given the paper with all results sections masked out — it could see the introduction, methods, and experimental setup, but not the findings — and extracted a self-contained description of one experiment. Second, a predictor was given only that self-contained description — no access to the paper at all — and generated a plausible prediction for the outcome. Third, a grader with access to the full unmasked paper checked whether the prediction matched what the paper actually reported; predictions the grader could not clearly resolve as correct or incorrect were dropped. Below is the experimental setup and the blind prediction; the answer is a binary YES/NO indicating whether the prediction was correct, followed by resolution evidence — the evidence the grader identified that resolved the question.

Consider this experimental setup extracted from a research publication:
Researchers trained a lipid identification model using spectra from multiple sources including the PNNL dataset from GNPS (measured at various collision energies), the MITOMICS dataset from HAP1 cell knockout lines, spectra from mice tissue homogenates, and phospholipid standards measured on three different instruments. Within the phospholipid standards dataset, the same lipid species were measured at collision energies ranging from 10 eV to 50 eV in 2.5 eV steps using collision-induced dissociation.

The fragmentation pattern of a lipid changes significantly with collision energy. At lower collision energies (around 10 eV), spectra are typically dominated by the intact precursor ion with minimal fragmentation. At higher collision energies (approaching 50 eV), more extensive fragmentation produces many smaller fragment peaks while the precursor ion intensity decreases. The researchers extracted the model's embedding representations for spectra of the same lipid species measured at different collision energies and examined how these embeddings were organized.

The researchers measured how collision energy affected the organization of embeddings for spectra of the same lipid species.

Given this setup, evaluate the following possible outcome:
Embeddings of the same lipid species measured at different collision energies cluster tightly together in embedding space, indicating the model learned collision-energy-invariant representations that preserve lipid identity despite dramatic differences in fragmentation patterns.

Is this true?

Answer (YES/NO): NO